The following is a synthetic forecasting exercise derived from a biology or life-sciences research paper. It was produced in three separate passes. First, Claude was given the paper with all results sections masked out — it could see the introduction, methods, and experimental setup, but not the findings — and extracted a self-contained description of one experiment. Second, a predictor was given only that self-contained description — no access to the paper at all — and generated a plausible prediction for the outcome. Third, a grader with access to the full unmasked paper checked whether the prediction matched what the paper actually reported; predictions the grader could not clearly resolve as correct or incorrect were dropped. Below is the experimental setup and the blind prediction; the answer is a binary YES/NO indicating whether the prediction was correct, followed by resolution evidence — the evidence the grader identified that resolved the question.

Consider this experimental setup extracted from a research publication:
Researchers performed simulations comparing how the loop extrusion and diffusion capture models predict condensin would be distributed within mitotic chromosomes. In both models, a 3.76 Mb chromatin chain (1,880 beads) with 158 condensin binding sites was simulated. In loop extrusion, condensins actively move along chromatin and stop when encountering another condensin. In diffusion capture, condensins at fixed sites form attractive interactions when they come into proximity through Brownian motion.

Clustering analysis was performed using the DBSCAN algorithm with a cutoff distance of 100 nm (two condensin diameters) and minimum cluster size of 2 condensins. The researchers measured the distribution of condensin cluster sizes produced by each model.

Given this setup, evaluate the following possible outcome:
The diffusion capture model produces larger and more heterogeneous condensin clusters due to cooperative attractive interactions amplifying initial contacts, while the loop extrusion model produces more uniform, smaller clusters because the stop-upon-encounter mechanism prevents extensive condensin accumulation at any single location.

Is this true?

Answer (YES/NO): YES